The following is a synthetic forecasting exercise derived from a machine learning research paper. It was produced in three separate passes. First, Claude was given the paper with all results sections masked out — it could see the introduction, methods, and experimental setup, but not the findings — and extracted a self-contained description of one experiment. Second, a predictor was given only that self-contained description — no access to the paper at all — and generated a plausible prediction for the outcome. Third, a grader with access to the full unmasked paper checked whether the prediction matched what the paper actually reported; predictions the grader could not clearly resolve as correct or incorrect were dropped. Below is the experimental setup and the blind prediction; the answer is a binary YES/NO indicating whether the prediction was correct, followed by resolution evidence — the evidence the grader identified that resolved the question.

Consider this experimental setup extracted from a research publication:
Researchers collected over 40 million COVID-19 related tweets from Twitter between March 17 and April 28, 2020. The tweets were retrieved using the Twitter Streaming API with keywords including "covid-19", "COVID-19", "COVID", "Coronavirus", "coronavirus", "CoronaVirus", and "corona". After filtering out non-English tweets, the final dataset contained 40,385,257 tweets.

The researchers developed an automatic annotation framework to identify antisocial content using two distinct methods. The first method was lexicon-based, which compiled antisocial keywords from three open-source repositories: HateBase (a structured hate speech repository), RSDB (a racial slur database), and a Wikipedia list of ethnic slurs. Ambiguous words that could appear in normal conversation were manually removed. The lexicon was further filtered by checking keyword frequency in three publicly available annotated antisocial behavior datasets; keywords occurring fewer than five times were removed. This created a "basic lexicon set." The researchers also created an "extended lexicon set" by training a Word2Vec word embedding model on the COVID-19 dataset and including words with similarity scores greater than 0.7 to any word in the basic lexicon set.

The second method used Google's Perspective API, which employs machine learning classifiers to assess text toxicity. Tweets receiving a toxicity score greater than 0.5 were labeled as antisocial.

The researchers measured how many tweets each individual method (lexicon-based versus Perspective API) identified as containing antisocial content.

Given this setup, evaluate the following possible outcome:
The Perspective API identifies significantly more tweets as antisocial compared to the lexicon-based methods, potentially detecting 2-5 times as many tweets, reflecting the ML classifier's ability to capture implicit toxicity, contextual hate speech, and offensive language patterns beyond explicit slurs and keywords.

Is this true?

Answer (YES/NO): YES